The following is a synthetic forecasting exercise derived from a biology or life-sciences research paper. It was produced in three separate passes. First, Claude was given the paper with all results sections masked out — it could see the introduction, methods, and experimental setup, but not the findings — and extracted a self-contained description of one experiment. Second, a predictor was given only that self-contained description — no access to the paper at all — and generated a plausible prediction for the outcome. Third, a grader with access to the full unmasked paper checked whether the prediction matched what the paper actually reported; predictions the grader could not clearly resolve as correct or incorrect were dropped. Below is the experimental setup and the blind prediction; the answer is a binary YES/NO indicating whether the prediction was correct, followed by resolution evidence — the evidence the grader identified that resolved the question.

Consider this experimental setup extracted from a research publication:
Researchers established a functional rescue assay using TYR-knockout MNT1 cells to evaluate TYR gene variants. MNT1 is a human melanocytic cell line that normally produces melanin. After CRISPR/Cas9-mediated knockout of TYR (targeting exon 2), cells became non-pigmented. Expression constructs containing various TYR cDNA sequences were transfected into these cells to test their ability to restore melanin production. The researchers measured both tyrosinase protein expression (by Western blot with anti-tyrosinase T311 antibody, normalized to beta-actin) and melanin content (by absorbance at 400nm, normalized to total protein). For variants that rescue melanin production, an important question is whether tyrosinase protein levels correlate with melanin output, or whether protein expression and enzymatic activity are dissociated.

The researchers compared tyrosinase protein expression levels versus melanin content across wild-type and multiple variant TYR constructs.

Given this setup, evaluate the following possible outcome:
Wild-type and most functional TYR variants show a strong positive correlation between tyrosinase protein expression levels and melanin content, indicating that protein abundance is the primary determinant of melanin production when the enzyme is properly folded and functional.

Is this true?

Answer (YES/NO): NO